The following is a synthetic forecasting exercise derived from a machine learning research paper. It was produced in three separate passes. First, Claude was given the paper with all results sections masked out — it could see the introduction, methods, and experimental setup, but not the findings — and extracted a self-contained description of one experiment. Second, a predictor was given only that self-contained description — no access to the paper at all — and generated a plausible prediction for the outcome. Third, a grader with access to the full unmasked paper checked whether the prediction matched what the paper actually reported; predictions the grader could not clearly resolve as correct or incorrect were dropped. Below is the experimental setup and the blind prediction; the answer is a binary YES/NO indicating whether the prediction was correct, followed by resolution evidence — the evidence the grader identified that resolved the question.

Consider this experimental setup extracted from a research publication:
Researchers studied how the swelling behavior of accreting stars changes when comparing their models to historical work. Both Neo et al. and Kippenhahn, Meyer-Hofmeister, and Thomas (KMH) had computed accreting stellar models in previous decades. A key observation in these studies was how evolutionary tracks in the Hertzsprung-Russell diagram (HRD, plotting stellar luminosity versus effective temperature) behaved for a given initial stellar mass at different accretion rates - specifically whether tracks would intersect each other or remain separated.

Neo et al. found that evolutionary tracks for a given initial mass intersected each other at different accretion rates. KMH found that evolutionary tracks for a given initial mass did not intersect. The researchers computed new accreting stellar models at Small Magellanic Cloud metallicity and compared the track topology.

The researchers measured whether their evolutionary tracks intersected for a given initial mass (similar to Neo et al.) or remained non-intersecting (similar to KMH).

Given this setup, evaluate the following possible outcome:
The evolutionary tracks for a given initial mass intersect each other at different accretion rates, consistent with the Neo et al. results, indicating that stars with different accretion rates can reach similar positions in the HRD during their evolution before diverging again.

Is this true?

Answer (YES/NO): YES